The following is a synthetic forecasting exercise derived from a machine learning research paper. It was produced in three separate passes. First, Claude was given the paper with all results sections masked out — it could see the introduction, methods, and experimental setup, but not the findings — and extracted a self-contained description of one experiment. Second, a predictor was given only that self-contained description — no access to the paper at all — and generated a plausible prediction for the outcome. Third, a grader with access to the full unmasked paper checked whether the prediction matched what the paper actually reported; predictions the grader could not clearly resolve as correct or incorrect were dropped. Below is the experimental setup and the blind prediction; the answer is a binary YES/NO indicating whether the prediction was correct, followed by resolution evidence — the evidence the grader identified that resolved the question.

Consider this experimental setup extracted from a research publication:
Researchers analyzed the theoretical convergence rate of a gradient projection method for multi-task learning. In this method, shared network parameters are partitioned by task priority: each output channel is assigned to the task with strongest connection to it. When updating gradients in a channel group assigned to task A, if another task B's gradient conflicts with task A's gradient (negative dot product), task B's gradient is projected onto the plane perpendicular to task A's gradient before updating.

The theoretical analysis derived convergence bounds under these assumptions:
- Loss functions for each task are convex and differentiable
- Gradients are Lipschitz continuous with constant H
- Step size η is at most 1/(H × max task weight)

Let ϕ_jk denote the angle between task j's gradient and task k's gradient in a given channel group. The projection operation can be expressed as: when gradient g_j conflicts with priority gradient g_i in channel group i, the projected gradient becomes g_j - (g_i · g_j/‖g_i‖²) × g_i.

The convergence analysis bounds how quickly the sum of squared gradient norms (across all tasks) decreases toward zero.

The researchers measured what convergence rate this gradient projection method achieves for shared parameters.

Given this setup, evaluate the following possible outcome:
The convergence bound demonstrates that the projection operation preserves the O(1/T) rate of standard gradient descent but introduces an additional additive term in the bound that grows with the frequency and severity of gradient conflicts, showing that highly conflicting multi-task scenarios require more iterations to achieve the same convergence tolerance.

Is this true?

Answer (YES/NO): NO